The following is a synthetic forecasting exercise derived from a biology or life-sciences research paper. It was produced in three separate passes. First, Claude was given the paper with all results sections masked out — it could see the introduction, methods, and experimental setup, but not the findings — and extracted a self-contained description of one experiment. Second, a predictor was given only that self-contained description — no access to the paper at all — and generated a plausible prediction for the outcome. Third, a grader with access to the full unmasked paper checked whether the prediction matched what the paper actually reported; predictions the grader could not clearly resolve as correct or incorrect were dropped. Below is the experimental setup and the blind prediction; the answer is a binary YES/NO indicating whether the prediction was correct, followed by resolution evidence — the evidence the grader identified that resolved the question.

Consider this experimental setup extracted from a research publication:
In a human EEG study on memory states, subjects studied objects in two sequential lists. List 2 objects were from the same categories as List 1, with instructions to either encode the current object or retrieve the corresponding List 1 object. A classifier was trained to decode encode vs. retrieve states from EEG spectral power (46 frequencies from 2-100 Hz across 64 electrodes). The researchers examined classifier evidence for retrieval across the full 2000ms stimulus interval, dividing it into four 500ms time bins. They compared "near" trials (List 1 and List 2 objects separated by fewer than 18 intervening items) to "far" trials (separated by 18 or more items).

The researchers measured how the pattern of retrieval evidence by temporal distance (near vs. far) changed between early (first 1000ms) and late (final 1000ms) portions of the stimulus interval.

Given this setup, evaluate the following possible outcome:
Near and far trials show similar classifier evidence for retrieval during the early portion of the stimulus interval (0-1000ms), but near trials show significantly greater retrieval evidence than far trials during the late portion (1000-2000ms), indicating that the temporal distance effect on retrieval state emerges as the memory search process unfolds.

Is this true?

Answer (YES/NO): NO